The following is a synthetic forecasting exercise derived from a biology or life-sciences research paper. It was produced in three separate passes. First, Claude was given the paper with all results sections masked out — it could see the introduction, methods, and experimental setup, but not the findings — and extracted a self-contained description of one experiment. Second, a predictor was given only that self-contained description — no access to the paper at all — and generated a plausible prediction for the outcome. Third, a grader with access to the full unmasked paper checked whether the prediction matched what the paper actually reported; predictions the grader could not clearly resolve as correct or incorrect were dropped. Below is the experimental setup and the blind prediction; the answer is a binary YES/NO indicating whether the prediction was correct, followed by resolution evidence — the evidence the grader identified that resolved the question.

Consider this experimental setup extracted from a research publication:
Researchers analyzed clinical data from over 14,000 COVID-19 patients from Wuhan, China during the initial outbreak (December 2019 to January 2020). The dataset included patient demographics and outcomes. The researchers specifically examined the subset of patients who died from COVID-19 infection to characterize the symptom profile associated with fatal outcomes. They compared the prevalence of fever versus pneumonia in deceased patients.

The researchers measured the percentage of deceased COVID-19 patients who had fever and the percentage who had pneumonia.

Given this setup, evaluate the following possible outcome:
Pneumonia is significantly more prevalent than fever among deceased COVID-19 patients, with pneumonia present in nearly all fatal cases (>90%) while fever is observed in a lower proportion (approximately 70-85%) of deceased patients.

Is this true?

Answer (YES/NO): NO